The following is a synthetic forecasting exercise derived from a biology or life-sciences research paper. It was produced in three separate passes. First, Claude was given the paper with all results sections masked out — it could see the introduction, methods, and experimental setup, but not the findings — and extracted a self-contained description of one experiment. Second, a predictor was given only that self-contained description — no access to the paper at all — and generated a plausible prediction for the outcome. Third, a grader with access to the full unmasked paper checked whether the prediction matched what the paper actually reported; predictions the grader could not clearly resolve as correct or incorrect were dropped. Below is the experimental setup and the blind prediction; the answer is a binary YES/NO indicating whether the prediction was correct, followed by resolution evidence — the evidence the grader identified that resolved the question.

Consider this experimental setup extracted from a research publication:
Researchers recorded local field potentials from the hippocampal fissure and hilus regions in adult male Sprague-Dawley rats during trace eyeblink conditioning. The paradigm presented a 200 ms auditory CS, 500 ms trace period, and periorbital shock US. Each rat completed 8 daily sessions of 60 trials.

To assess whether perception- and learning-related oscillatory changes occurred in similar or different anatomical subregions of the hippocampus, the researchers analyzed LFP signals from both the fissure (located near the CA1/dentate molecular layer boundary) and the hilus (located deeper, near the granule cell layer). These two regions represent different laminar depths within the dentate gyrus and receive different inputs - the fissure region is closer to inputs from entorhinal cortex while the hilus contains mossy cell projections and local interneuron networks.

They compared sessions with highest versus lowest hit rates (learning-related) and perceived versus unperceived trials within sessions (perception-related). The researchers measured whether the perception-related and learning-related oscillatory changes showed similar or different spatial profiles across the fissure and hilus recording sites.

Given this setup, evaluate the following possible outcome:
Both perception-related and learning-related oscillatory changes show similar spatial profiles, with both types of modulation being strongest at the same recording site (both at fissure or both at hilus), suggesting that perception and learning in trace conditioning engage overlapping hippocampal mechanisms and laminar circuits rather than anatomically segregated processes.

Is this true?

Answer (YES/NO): NO